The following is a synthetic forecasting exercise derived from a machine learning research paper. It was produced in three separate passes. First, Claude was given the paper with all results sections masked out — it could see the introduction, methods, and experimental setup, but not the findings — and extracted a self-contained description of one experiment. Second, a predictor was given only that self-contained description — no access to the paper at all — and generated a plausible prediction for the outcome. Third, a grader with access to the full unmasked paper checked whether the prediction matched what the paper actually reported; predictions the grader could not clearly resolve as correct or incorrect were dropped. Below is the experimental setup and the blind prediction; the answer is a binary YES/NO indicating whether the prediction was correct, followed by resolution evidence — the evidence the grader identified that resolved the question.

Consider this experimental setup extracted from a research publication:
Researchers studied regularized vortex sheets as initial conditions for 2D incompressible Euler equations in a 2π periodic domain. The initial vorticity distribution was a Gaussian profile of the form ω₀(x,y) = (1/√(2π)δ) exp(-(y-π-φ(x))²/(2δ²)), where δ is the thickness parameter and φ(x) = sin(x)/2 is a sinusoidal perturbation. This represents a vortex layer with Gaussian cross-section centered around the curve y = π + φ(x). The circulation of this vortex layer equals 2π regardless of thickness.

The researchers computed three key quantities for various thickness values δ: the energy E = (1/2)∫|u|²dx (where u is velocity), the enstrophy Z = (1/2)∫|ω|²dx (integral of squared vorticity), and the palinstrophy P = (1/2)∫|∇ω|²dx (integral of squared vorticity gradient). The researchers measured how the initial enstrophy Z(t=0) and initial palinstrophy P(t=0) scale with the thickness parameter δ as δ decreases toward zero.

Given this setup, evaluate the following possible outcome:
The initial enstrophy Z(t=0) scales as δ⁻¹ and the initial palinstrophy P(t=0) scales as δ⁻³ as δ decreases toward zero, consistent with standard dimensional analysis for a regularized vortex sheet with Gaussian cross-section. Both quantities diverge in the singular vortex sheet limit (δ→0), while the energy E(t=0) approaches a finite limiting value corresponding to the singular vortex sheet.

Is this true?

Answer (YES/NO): YES